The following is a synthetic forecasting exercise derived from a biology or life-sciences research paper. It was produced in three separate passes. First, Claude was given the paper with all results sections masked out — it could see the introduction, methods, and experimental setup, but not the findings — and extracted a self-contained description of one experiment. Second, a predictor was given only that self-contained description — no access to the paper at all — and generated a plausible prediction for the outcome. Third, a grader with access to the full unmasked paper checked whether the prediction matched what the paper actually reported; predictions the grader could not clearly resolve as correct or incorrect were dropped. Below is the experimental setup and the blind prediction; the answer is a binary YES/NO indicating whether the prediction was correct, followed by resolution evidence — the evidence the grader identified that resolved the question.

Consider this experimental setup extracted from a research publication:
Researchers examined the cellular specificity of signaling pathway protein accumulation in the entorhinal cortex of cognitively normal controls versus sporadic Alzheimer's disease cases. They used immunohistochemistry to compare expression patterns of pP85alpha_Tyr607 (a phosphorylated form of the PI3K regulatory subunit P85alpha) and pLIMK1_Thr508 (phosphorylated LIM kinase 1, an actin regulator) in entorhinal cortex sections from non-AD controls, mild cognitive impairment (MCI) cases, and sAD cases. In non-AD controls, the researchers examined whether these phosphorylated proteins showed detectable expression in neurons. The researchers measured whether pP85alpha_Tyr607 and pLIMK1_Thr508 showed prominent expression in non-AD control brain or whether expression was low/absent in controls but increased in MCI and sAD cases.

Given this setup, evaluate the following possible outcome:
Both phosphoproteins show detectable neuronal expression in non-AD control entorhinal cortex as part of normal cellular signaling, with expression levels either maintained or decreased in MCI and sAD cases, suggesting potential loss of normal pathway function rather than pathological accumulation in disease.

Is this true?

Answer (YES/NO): NO